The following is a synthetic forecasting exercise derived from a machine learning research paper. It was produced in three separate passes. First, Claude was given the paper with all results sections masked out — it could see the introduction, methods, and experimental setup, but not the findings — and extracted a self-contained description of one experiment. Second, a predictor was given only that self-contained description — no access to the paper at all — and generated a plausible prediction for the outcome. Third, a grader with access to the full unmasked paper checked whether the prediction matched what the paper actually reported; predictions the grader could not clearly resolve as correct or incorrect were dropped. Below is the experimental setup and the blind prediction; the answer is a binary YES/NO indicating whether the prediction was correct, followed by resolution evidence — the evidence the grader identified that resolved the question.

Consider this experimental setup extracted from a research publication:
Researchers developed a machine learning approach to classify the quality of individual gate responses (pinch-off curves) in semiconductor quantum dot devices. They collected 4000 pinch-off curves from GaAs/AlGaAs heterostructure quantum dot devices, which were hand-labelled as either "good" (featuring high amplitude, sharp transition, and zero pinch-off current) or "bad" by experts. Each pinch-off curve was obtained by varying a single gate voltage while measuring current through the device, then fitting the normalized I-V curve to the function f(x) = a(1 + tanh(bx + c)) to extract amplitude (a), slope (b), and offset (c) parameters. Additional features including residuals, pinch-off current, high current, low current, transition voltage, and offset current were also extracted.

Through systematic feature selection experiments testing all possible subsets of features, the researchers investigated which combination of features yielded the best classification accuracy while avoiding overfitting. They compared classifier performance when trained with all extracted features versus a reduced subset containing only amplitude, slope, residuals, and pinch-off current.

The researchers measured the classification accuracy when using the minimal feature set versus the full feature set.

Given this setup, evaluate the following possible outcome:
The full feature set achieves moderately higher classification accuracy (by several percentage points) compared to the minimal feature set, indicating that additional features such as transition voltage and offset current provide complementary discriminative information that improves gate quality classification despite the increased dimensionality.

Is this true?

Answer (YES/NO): NO